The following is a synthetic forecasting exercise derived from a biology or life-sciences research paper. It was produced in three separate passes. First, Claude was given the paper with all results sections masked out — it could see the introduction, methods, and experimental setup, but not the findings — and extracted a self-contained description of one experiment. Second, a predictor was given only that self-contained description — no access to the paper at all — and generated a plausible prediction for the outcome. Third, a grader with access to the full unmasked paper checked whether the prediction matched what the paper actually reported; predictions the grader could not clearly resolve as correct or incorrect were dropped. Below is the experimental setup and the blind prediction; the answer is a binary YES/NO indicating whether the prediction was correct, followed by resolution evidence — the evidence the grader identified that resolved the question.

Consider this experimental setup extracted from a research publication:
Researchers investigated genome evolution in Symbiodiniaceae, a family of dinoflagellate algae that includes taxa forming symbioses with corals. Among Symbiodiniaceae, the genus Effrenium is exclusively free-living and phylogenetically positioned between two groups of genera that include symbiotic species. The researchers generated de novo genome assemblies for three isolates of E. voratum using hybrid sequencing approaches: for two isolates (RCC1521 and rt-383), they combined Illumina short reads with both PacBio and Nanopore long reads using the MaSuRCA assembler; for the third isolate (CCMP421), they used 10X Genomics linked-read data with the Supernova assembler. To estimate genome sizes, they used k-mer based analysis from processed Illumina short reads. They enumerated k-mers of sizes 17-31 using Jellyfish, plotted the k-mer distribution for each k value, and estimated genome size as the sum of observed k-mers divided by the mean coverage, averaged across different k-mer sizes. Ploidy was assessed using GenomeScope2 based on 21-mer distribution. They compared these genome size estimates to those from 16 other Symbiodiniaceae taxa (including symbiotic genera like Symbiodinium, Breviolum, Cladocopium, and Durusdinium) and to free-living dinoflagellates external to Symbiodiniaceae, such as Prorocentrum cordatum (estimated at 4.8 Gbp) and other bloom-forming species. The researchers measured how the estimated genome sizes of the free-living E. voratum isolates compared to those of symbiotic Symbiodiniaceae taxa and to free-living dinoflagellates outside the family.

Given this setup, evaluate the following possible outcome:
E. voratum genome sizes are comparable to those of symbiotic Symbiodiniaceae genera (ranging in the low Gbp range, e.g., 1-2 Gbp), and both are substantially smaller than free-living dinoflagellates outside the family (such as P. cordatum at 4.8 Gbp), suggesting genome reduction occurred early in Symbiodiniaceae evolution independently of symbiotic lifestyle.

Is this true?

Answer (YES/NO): YES